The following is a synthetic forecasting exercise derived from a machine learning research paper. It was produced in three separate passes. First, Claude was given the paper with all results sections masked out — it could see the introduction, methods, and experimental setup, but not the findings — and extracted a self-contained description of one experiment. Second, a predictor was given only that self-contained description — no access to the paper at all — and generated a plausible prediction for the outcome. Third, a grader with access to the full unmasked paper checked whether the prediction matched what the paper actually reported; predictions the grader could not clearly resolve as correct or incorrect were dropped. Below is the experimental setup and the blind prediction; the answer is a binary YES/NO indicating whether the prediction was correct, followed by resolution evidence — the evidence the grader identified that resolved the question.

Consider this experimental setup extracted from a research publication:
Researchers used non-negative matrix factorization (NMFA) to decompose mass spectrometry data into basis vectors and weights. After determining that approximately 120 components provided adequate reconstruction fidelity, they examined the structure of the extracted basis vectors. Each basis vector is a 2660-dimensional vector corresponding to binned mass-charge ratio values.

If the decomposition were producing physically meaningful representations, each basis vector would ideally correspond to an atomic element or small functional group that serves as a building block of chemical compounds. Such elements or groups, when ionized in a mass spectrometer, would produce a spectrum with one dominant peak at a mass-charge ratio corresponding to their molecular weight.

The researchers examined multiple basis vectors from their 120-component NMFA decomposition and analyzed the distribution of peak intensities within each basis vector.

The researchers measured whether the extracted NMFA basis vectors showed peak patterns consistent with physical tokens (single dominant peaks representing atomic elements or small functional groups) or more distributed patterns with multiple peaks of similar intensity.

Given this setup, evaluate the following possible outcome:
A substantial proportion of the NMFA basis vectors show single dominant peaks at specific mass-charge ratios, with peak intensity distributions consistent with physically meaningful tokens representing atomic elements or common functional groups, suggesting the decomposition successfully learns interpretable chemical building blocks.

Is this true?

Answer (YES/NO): YES